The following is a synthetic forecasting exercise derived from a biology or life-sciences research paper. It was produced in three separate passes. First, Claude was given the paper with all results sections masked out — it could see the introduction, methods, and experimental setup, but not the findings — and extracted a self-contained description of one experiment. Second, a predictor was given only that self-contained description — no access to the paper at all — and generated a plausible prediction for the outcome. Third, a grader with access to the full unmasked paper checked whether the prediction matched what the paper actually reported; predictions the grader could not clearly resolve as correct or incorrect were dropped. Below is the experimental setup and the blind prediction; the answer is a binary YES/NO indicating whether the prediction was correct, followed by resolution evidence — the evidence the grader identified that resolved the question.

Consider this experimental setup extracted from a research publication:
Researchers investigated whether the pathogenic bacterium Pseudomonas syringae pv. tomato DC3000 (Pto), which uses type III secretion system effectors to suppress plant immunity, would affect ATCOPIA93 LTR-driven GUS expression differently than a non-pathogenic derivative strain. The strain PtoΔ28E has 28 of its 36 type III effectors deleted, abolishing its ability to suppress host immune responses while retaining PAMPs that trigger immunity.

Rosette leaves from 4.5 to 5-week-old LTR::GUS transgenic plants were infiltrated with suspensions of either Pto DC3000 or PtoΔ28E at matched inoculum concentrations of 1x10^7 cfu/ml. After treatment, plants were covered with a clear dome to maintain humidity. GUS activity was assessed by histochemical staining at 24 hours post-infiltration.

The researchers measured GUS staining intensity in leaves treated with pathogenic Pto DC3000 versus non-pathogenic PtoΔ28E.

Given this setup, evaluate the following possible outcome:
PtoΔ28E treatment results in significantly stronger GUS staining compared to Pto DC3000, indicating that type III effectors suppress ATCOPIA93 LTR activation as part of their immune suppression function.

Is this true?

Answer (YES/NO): YES